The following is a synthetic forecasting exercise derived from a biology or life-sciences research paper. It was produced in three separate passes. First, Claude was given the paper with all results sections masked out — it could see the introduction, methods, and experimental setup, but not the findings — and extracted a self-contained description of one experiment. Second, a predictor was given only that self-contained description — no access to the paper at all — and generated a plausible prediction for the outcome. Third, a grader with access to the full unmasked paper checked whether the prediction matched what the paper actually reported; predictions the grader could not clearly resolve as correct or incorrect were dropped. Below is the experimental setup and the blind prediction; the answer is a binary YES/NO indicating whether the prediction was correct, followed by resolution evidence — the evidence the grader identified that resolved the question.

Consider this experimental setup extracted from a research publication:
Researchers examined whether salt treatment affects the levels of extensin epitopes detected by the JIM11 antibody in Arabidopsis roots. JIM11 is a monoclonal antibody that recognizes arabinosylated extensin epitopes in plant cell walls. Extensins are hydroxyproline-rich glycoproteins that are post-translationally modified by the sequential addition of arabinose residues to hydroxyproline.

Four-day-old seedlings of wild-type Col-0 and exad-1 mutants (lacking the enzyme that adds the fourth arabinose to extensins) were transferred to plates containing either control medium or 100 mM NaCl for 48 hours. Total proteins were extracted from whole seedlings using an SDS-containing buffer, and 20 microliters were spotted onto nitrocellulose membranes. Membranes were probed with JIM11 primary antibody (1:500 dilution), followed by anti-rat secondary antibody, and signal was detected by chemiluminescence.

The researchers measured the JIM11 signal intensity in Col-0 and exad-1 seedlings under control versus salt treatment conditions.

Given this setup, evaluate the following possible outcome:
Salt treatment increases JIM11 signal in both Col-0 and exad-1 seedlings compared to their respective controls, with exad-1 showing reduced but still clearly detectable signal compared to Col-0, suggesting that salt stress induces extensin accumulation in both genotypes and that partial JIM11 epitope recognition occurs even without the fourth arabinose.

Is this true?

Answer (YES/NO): NO